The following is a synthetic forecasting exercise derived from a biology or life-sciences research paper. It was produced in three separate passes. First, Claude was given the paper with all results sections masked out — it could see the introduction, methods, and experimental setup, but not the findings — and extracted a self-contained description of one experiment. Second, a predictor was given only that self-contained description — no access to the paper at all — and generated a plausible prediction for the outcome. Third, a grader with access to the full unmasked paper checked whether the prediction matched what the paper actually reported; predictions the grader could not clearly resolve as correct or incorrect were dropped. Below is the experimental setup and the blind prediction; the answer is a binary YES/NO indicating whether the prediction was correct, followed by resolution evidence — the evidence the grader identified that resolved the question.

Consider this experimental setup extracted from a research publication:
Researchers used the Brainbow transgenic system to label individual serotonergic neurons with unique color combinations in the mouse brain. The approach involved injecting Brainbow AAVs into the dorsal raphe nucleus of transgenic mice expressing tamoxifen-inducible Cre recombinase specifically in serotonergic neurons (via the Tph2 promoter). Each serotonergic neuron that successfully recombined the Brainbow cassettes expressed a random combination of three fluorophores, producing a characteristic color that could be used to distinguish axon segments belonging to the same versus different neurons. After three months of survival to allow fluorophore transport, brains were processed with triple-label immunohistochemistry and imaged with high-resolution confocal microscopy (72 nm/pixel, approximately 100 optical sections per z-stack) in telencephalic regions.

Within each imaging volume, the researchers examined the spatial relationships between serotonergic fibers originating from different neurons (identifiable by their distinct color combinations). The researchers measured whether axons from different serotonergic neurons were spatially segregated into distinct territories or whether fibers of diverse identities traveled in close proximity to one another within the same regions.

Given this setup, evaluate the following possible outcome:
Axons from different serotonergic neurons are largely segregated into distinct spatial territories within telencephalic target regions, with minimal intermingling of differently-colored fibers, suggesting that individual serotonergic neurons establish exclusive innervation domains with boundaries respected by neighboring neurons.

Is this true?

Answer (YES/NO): NO